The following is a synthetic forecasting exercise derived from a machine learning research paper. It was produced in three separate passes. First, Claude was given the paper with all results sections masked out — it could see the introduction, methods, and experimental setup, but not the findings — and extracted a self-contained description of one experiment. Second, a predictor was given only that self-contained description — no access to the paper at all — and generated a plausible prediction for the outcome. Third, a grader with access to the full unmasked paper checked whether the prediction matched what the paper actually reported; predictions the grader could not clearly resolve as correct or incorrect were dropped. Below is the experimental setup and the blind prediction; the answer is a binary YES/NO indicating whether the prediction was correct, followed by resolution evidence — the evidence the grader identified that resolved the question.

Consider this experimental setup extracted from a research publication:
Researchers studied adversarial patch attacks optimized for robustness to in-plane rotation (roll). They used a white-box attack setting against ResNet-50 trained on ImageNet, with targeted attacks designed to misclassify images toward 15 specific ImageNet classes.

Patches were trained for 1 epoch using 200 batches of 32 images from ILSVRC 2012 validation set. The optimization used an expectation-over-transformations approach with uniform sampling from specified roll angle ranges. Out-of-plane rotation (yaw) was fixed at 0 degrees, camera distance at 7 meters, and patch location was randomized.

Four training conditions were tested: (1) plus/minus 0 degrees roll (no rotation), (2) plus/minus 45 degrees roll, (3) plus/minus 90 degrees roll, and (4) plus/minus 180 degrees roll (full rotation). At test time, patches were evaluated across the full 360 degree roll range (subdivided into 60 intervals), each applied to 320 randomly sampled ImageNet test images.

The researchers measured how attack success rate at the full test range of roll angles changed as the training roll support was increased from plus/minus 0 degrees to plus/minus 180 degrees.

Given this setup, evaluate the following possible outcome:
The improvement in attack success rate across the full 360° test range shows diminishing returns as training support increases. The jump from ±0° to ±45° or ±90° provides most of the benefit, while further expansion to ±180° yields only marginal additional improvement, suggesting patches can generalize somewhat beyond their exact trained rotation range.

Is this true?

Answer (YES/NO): NO